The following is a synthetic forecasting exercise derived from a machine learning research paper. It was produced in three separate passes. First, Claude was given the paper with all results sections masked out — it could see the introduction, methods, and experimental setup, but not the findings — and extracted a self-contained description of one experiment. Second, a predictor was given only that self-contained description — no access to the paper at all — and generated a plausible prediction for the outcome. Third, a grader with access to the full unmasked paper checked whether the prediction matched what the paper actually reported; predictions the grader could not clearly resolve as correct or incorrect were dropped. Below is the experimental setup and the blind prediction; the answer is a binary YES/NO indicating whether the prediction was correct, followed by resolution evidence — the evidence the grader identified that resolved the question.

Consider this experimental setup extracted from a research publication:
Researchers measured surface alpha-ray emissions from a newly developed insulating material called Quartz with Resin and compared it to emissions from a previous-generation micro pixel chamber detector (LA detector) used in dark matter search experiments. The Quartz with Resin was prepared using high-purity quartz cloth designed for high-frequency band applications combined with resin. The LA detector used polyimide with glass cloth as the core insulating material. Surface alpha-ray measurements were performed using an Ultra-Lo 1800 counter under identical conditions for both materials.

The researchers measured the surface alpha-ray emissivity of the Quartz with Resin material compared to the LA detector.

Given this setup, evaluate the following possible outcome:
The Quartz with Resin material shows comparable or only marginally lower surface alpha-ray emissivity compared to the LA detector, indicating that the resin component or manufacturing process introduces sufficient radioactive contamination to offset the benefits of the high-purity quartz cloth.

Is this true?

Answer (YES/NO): NO